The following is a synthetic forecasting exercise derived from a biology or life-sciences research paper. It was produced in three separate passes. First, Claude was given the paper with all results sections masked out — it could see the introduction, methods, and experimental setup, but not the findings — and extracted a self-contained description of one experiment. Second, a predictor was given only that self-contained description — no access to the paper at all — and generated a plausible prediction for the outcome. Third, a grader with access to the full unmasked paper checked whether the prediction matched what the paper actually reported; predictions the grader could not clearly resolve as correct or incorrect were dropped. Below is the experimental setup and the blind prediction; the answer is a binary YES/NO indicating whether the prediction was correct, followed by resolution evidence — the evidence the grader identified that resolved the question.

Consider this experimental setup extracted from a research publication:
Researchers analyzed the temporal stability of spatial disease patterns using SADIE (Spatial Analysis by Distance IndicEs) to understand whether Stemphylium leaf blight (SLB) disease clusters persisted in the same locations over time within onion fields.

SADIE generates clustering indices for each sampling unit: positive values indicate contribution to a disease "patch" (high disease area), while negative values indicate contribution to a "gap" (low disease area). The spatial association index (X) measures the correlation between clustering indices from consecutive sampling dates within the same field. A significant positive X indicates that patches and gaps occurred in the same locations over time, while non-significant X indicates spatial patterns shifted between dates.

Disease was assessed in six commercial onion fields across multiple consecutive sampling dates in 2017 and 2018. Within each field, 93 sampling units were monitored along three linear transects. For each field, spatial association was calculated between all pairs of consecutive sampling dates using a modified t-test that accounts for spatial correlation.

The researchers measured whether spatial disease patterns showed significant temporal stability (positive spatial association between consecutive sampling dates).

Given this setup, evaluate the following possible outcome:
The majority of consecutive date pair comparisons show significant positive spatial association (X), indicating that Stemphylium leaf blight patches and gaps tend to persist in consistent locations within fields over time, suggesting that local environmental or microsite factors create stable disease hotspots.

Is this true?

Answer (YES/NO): NO